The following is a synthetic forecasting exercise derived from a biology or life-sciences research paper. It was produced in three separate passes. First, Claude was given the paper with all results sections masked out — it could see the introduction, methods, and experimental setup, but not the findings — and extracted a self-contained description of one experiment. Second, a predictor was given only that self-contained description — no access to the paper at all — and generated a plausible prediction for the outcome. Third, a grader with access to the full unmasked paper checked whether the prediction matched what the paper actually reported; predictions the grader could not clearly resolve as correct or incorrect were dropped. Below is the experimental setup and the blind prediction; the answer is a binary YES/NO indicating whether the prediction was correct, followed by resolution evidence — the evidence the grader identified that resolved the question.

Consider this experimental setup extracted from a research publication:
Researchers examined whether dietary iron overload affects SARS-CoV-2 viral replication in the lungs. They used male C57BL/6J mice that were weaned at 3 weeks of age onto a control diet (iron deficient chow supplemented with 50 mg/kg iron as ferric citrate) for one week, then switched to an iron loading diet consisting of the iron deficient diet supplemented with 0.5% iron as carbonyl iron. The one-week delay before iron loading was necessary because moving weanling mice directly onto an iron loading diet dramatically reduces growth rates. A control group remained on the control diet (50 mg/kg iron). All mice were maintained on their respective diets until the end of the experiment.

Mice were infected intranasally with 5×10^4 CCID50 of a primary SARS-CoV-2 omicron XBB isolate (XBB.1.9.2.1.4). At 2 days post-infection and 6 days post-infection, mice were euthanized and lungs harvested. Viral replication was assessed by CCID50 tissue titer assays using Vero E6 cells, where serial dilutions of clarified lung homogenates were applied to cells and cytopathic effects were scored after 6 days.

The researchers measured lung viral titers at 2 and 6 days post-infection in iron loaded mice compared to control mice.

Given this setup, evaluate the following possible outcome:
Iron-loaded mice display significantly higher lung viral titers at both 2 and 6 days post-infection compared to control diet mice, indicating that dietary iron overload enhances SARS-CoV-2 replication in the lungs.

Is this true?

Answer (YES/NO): NO